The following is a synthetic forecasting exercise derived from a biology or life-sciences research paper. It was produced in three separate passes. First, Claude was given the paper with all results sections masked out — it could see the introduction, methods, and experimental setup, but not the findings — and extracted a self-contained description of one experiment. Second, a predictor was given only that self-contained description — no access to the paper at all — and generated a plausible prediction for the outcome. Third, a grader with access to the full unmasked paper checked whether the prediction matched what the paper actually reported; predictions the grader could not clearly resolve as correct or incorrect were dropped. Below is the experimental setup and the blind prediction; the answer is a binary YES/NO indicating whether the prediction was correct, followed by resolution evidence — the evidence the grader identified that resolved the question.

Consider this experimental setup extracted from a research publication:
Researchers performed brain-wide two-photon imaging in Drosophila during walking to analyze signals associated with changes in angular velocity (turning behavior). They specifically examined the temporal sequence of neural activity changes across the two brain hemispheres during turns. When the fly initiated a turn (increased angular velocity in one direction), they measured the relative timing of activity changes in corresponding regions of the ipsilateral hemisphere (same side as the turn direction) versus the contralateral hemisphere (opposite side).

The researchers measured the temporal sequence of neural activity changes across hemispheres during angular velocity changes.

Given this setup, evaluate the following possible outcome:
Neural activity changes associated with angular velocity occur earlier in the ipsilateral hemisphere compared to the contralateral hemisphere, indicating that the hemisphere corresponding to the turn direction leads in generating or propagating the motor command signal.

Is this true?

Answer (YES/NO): YES